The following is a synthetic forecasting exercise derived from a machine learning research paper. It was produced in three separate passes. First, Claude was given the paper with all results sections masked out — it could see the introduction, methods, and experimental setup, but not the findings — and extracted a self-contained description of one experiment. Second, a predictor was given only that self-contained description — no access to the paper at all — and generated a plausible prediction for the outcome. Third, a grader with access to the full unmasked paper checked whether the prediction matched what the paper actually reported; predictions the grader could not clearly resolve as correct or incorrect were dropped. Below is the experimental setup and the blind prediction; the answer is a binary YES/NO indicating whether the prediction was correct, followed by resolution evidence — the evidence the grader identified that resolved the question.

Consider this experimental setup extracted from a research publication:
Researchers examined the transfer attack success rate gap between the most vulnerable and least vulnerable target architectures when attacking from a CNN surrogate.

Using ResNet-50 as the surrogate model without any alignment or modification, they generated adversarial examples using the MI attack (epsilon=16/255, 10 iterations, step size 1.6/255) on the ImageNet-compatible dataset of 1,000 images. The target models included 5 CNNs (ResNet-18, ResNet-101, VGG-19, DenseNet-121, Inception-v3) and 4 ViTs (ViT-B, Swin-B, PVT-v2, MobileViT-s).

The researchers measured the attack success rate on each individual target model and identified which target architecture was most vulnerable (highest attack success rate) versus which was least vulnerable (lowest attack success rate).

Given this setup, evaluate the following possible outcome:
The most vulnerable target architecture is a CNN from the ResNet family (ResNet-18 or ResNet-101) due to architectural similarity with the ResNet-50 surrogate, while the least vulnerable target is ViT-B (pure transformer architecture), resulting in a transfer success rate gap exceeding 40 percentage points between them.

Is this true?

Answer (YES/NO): YES